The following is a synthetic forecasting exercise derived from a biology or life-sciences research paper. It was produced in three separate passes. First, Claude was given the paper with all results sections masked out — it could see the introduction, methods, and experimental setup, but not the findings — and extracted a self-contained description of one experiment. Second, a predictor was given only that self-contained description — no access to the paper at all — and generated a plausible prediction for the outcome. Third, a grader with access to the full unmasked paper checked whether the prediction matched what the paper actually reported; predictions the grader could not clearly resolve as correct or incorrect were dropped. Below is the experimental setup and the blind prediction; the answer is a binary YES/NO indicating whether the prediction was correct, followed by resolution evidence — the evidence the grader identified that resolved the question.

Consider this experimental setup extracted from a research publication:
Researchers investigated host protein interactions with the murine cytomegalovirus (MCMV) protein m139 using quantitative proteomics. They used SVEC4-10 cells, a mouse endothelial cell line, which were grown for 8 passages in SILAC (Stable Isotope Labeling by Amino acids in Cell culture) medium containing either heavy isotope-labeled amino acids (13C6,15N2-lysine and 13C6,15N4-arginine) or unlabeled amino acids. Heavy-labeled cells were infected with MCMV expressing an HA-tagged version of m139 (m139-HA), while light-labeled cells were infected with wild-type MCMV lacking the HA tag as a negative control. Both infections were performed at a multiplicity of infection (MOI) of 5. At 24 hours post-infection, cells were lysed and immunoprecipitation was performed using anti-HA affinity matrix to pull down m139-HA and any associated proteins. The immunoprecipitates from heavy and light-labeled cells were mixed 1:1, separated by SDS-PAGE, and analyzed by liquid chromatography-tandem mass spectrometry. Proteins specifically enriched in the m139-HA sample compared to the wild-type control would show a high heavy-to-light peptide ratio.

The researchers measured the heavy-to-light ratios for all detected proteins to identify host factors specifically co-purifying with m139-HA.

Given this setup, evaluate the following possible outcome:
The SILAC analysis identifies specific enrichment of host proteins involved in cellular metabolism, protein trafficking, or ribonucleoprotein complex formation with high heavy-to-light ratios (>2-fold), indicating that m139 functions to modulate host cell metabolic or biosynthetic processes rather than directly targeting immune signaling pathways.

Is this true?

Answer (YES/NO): NO